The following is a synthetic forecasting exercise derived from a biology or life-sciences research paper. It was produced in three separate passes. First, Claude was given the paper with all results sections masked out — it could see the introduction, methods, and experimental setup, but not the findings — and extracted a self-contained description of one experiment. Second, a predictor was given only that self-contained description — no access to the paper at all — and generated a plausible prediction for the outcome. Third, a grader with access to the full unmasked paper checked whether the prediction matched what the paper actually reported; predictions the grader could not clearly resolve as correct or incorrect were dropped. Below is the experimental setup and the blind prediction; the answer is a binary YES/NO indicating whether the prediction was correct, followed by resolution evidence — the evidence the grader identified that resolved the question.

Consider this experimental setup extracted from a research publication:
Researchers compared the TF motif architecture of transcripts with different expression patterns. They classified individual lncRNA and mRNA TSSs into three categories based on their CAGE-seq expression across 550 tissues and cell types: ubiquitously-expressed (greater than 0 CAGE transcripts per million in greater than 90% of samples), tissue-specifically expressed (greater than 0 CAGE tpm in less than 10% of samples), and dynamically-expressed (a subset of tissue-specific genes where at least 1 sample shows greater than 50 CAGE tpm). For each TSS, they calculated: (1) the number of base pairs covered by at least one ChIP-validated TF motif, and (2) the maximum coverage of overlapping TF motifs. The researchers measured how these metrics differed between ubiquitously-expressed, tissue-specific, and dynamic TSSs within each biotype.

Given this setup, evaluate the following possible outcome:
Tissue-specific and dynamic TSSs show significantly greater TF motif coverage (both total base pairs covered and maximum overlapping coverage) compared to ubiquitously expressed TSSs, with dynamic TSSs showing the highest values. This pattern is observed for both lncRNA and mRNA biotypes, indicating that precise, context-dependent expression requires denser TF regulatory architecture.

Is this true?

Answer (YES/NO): NO